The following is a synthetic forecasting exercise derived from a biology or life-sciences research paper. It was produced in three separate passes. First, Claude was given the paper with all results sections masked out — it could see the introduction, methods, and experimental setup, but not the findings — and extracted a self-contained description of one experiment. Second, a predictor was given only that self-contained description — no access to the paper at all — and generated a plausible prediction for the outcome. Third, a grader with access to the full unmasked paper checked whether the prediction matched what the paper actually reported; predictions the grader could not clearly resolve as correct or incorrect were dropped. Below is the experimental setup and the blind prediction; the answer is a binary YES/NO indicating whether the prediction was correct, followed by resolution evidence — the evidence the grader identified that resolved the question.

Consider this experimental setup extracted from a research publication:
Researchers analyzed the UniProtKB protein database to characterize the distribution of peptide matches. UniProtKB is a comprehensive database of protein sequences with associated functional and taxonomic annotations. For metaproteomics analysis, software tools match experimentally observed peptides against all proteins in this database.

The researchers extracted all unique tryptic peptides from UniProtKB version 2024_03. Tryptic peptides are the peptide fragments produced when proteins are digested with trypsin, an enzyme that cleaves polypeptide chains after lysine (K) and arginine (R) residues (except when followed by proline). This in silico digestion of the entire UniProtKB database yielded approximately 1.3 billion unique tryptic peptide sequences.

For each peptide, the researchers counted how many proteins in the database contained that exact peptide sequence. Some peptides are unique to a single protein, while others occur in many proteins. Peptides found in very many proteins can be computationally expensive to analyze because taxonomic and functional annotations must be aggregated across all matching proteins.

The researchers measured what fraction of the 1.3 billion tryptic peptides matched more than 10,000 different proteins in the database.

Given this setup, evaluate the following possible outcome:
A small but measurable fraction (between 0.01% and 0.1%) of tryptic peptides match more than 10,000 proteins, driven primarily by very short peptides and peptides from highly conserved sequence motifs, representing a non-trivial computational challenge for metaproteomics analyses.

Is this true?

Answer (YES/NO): NO